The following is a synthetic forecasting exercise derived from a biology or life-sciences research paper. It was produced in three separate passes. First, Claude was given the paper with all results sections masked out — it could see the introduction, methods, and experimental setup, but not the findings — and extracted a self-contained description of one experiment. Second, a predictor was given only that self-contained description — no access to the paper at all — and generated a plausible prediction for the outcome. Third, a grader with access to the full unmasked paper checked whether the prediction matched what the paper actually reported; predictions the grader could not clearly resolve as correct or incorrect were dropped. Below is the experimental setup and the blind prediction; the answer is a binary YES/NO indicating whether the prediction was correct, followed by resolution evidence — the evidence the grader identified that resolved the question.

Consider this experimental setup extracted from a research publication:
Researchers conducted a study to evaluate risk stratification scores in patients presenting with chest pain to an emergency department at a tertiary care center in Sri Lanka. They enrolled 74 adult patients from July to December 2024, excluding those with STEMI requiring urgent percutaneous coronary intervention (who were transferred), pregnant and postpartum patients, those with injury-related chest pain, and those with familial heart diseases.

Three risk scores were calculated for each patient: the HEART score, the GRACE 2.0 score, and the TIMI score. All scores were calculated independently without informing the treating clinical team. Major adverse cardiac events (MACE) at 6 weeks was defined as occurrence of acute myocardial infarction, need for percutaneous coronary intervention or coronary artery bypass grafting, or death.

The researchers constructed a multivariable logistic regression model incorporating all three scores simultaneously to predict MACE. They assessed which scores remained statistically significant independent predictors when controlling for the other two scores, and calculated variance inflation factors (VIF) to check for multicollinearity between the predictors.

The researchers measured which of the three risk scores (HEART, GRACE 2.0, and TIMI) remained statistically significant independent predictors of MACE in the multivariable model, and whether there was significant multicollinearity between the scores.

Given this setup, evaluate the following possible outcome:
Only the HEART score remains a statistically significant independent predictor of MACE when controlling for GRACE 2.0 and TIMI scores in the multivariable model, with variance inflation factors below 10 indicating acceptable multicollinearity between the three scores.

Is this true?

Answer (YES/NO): YES